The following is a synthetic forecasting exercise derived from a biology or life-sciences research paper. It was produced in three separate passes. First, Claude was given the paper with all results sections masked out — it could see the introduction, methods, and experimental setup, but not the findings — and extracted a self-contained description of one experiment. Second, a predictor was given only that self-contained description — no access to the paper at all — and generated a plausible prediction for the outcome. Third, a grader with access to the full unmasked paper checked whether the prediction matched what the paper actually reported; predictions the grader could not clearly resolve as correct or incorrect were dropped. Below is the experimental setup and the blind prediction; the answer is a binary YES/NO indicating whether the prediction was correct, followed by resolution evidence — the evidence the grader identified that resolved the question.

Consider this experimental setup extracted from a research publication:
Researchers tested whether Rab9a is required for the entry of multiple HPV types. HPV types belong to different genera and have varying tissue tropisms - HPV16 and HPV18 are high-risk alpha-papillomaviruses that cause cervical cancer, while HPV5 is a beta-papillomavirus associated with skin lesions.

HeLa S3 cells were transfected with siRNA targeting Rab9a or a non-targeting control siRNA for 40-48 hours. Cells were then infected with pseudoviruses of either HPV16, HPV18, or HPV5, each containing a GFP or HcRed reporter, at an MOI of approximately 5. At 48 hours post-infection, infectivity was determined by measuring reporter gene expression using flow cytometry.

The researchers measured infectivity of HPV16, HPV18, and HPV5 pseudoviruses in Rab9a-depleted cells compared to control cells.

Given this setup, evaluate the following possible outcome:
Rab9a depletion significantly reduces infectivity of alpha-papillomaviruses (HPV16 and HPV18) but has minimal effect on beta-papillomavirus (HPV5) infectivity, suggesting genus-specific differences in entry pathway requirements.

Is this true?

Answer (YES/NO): NO